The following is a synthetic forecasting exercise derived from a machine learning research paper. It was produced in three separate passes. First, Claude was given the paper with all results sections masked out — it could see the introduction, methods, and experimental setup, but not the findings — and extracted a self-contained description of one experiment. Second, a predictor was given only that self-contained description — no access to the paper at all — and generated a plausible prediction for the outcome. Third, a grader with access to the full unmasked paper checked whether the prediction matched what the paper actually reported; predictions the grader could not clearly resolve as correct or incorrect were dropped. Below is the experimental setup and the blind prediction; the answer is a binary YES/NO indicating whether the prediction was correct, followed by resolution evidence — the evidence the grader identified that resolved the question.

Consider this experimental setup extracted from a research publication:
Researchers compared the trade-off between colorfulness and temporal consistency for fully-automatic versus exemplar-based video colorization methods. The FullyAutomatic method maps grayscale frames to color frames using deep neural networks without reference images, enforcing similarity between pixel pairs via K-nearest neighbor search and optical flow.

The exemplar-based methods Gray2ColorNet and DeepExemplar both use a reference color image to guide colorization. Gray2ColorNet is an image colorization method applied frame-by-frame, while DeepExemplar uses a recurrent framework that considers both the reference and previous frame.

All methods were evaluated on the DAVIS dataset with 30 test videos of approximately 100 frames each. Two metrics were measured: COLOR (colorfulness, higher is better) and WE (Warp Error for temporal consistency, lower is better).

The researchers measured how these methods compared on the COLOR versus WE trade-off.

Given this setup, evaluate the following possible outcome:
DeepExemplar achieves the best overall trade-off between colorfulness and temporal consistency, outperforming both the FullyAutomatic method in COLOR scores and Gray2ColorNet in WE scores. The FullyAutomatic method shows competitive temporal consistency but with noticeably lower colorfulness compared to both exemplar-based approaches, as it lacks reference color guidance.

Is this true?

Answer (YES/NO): YES